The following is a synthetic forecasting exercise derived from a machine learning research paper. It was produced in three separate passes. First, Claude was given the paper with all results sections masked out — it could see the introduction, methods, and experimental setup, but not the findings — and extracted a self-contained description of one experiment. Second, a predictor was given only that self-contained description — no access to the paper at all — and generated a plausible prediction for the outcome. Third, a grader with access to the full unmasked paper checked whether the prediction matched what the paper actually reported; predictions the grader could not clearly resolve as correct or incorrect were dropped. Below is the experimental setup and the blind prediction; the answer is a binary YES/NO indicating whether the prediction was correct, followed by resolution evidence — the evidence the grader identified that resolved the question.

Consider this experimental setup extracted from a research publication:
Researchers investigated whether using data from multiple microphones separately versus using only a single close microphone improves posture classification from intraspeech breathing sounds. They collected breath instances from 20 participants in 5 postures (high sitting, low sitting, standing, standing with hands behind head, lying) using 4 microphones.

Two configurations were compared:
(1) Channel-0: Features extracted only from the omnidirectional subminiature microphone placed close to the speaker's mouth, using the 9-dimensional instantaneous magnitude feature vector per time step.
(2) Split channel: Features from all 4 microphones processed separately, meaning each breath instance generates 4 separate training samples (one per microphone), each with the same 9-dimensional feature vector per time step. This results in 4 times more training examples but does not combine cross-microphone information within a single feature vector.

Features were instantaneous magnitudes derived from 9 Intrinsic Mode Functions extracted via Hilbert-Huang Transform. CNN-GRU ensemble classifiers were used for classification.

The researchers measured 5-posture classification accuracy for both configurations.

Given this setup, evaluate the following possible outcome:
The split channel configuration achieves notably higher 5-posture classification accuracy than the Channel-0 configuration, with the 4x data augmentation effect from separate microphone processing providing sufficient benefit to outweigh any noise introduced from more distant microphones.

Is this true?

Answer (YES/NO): YES